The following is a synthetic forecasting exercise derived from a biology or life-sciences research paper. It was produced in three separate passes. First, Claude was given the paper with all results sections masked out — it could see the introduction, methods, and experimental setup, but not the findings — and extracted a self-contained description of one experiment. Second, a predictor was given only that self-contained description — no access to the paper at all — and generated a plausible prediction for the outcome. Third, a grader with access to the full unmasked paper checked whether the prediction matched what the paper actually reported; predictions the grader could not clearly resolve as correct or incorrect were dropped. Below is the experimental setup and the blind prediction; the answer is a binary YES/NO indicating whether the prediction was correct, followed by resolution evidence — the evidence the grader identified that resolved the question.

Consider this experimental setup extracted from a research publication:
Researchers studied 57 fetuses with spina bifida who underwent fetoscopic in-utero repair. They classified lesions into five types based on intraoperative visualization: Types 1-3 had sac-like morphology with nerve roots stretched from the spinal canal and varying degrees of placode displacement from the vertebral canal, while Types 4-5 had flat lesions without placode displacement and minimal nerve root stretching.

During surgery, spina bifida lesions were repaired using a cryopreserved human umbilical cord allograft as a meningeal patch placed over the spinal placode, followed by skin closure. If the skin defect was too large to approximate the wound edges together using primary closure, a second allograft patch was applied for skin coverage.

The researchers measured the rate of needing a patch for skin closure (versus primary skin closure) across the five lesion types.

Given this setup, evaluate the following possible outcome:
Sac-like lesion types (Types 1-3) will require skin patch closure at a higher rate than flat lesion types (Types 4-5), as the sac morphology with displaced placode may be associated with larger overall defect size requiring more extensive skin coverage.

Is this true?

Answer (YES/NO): NO